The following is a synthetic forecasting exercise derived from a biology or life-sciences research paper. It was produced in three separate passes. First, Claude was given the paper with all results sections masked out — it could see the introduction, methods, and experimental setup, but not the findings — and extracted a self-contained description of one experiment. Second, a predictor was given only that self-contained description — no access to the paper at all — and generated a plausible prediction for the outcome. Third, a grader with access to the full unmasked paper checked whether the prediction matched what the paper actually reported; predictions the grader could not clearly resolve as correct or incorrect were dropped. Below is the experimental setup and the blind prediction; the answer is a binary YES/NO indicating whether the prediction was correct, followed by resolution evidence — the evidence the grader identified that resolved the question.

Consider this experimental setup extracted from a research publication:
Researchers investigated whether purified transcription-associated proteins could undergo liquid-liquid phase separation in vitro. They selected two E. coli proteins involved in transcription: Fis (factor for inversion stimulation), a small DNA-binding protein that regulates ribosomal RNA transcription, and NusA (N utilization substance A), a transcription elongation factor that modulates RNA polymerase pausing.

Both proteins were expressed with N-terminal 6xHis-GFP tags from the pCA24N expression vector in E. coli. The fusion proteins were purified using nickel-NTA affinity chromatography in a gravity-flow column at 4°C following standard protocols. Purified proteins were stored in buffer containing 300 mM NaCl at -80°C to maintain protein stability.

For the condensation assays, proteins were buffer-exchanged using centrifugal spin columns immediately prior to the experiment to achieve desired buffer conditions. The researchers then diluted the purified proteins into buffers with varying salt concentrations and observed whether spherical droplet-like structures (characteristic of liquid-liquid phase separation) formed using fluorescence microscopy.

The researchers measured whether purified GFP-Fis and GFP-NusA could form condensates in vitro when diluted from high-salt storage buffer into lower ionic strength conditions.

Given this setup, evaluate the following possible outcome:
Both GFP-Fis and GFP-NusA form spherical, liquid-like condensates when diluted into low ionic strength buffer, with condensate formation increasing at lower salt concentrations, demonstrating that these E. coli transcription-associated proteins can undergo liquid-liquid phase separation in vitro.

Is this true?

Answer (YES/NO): NO